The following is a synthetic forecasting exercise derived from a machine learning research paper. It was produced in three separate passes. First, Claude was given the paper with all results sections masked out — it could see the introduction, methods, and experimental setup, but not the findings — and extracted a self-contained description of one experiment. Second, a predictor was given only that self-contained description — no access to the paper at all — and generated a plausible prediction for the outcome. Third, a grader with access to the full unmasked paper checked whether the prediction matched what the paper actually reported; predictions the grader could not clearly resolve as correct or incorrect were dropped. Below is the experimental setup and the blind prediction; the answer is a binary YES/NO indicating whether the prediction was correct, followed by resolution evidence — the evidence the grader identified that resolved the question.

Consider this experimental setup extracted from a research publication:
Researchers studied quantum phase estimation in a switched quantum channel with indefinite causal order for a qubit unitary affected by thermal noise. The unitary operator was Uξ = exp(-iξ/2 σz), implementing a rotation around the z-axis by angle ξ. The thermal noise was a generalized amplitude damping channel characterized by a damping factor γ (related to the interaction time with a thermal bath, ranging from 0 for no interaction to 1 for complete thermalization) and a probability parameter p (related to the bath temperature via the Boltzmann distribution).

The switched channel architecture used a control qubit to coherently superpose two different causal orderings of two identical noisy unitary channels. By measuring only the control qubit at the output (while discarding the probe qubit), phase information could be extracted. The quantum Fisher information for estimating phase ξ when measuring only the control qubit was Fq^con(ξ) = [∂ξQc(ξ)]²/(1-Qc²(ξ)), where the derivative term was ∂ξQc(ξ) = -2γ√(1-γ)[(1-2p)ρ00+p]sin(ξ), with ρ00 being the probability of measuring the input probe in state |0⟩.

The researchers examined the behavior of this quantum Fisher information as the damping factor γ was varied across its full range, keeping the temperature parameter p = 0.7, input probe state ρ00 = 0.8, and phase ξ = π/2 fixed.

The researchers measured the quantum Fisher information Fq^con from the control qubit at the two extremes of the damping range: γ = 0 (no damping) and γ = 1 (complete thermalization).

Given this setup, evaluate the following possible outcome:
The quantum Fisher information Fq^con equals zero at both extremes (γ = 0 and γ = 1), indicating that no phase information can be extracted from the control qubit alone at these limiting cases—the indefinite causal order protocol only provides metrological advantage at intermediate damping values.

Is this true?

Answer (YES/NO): YES